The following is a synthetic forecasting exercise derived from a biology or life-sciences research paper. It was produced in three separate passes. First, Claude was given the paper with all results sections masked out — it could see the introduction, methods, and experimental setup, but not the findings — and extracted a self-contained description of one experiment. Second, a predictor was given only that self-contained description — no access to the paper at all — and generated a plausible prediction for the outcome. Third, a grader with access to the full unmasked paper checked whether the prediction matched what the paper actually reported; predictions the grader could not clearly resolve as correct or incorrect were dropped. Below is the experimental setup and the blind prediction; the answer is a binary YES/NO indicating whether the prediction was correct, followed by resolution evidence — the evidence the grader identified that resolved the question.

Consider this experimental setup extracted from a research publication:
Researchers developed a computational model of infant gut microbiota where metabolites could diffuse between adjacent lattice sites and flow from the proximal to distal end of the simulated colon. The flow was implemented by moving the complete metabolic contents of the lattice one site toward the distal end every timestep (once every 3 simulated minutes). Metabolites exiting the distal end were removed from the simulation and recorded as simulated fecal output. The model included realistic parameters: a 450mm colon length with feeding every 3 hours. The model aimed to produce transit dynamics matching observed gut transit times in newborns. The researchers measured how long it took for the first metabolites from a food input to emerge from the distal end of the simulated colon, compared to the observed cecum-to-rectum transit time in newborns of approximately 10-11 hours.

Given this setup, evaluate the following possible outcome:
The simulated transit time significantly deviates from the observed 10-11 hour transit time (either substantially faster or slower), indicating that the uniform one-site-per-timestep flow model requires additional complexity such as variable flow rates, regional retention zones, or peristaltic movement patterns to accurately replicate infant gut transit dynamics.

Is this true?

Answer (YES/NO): NO